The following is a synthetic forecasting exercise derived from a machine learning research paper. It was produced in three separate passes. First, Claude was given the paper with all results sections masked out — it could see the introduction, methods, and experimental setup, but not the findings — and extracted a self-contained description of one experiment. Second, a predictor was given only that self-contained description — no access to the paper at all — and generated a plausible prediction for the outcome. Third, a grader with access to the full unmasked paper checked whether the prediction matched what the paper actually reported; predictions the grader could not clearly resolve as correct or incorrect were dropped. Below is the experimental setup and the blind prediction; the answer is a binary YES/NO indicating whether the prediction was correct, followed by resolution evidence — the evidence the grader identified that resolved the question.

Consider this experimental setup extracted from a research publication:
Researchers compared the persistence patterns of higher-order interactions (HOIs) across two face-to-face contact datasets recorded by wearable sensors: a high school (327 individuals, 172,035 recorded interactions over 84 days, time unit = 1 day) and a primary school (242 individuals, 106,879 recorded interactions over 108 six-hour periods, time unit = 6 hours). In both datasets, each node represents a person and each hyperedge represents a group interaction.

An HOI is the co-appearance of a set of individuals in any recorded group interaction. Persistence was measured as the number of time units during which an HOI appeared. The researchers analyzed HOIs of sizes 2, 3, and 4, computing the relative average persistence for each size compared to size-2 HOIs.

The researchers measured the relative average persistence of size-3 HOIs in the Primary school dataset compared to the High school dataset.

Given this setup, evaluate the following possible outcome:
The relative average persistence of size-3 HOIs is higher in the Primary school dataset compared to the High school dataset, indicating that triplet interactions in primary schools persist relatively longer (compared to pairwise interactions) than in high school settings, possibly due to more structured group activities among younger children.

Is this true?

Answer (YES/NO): NO